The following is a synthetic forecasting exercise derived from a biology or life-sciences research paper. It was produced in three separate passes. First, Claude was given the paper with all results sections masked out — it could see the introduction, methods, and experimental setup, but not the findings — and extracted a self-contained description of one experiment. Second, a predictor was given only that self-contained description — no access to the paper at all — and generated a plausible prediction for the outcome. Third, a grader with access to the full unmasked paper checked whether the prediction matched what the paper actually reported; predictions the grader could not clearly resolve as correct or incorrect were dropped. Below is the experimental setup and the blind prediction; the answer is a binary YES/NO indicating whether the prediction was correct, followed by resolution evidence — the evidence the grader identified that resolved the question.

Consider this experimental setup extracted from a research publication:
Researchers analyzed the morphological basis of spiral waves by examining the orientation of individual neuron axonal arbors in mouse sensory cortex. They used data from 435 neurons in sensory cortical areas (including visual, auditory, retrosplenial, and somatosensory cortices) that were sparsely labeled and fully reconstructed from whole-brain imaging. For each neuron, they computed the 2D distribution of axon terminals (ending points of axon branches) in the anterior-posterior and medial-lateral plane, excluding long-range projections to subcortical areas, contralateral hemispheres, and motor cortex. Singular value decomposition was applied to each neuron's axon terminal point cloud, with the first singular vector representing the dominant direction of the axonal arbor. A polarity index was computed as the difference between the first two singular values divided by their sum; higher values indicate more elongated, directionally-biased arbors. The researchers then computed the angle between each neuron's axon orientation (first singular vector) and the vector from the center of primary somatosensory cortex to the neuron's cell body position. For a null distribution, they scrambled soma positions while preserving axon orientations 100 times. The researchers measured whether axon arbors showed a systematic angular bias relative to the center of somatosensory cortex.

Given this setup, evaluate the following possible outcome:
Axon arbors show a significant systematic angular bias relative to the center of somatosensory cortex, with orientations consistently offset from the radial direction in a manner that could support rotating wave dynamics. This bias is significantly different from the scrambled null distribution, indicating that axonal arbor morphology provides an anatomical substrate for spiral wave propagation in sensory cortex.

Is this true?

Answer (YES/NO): YES